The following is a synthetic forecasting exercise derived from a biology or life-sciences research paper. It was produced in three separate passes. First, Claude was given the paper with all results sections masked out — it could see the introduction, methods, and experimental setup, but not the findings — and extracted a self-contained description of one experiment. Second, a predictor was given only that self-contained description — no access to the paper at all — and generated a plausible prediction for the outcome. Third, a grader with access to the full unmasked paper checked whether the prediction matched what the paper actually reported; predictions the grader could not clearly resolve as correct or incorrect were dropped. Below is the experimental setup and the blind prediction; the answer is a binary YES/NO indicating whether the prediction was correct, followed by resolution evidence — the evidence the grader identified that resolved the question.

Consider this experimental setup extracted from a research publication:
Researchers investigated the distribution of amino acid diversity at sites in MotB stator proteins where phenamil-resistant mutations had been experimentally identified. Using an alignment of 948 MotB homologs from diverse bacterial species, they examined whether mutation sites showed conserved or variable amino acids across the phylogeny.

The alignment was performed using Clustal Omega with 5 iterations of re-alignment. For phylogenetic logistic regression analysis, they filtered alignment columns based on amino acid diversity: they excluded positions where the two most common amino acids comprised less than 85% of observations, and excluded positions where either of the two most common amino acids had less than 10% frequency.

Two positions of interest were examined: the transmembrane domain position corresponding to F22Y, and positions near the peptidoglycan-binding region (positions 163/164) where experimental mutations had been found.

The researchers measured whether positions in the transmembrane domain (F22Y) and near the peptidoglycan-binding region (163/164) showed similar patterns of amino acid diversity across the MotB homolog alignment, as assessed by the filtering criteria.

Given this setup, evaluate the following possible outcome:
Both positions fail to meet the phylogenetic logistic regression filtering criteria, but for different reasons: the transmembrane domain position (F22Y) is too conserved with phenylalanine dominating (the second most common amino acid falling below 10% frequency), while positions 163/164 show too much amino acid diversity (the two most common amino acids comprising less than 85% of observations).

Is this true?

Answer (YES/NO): NO